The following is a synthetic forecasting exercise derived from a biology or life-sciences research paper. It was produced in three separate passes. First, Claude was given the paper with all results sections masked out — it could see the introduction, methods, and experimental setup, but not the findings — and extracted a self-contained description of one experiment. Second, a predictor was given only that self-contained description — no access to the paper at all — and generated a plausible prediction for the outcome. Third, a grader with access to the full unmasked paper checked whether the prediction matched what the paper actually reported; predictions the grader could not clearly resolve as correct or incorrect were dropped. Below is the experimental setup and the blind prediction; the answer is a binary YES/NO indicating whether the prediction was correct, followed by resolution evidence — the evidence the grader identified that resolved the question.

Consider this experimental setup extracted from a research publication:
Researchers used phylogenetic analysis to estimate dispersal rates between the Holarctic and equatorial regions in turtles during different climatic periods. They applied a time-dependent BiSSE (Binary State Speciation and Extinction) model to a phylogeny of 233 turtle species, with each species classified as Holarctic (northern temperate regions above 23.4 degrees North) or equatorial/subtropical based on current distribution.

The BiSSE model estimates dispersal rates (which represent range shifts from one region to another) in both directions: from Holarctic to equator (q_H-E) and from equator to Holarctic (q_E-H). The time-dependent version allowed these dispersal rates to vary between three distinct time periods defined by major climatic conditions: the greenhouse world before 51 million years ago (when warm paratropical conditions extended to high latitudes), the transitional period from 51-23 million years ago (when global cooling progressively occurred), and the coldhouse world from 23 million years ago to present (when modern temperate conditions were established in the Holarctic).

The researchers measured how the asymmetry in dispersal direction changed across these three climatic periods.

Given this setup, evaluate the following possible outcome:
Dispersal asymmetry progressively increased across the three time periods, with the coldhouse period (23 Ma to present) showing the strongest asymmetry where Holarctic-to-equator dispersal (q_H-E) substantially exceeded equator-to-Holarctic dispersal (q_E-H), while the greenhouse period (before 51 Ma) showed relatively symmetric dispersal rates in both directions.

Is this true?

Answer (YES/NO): NO